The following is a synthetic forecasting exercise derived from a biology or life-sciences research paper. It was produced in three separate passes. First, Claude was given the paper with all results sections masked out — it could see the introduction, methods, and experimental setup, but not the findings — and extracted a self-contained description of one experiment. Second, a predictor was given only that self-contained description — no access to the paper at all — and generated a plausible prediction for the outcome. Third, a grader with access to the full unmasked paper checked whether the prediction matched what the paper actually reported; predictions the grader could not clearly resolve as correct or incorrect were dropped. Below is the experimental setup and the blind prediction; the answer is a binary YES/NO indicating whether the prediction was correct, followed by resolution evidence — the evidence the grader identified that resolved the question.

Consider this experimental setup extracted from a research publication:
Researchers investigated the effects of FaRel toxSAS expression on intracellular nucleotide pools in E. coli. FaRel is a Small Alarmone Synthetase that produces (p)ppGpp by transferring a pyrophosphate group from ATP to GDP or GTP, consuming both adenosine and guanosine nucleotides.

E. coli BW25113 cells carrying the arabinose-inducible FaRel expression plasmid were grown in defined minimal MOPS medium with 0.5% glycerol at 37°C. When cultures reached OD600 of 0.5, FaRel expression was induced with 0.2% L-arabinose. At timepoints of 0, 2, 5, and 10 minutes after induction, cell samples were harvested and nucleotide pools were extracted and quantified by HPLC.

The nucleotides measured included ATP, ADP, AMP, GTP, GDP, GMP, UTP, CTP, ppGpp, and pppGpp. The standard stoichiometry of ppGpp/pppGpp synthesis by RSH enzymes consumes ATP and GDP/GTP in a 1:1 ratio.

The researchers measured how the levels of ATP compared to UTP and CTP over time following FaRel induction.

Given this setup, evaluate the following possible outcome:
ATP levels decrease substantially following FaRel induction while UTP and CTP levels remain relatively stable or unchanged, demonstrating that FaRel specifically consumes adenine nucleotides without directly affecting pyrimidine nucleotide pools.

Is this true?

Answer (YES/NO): YES